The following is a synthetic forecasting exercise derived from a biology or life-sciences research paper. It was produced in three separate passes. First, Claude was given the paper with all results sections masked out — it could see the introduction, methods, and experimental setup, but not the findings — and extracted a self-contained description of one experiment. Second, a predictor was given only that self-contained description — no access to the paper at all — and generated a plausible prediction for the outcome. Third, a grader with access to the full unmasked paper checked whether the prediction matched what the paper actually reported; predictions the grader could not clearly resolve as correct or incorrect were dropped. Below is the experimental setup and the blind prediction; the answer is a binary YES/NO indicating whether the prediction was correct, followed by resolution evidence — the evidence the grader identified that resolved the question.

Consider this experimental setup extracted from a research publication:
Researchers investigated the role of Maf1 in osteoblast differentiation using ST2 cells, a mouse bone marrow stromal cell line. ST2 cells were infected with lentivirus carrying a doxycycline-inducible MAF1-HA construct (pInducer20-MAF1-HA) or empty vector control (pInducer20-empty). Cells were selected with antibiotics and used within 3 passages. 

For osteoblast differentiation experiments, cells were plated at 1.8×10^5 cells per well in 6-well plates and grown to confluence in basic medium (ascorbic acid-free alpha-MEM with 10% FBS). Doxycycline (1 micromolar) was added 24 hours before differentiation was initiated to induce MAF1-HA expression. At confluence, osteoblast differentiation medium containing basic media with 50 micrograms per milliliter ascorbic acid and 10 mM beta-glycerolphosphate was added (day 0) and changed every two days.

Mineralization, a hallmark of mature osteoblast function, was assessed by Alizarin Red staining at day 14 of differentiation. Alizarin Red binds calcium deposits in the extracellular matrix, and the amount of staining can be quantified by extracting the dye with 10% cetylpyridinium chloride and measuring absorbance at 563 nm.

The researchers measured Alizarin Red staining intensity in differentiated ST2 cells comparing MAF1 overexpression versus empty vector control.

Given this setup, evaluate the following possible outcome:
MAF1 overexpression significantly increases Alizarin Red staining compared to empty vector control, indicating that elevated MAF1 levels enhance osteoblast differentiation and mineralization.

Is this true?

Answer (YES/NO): YES